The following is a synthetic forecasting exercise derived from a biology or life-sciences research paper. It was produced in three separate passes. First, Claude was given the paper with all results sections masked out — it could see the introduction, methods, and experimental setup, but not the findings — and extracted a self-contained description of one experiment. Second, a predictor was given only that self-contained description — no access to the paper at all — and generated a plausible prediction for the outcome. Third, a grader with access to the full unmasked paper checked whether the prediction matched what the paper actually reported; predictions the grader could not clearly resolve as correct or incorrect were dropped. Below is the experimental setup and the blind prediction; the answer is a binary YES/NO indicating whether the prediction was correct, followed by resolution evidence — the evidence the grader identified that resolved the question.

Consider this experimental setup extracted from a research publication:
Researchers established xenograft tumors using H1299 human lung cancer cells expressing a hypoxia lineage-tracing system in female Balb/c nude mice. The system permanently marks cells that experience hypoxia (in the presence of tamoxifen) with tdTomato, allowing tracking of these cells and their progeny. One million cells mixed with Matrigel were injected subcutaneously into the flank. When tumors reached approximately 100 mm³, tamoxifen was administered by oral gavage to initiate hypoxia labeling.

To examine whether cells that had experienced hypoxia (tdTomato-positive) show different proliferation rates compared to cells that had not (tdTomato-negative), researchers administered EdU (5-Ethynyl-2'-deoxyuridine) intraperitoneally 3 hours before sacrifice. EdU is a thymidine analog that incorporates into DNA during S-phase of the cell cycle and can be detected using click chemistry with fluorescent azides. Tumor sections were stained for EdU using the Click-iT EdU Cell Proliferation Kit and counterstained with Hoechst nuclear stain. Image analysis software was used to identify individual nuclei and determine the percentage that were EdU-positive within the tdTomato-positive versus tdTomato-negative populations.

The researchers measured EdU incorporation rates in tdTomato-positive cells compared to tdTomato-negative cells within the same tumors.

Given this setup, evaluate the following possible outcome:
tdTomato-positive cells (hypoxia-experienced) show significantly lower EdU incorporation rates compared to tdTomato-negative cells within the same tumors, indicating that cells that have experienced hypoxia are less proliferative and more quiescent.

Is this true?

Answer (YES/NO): NO